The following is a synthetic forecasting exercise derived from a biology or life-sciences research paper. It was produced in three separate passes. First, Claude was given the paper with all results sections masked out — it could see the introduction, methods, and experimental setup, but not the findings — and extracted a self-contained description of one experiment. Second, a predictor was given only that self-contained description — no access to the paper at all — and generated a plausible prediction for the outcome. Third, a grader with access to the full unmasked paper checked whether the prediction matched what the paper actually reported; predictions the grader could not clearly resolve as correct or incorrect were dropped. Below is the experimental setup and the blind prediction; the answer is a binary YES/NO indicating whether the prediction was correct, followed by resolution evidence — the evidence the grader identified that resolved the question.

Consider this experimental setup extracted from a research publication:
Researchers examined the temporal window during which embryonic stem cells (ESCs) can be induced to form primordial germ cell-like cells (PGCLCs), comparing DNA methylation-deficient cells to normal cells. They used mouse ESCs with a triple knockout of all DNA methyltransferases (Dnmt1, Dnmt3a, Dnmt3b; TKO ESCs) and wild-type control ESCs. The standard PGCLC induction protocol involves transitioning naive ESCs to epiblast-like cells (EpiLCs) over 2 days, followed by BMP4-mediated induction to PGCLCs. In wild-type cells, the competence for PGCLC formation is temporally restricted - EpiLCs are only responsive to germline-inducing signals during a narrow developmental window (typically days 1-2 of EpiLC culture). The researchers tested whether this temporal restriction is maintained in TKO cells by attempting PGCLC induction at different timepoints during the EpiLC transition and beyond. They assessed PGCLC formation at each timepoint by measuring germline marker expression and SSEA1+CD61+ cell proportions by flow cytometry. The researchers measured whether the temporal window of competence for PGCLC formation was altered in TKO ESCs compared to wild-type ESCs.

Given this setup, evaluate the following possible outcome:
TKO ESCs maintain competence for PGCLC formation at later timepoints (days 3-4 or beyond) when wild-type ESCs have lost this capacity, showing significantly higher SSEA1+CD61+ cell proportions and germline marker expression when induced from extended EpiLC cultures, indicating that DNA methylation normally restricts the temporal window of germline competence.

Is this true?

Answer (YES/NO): YES